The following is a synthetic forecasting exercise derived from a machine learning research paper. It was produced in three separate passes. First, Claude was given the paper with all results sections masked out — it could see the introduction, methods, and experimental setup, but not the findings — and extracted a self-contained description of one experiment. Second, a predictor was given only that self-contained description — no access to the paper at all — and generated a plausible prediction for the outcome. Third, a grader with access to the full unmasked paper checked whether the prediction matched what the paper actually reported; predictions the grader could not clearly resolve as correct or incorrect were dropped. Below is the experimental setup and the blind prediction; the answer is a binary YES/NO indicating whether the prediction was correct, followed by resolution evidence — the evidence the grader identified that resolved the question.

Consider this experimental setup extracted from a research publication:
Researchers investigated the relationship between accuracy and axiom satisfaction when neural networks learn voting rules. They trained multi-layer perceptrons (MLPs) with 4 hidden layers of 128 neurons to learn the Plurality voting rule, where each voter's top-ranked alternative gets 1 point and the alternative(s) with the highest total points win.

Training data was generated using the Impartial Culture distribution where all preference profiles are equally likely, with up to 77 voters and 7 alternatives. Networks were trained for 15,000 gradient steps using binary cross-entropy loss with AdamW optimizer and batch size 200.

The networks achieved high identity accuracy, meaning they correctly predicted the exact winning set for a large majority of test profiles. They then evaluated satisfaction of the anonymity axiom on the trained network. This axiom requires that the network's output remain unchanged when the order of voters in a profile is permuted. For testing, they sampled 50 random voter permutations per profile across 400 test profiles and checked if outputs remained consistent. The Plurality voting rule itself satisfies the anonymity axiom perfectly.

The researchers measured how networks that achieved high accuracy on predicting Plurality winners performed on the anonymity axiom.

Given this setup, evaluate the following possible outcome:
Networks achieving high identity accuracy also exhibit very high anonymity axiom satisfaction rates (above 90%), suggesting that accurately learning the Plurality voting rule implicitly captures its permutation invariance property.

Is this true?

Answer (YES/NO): NO